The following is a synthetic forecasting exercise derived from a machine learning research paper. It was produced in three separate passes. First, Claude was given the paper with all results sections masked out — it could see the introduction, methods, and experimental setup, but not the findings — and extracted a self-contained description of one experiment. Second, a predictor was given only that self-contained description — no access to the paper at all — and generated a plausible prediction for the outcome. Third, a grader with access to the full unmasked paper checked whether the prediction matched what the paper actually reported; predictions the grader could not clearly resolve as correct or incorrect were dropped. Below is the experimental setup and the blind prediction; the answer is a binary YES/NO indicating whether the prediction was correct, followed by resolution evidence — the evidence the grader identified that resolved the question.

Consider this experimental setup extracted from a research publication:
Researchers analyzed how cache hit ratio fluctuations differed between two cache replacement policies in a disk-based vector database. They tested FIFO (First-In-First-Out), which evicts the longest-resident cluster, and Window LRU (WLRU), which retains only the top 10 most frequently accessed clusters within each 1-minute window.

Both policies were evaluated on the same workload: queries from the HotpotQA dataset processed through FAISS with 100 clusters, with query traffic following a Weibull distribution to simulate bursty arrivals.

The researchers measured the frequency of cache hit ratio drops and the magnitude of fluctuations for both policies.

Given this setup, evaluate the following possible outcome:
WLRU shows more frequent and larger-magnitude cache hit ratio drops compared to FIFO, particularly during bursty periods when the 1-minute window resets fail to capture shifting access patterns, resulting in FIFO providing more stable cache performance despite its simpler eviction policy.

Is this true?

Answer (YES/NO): NO